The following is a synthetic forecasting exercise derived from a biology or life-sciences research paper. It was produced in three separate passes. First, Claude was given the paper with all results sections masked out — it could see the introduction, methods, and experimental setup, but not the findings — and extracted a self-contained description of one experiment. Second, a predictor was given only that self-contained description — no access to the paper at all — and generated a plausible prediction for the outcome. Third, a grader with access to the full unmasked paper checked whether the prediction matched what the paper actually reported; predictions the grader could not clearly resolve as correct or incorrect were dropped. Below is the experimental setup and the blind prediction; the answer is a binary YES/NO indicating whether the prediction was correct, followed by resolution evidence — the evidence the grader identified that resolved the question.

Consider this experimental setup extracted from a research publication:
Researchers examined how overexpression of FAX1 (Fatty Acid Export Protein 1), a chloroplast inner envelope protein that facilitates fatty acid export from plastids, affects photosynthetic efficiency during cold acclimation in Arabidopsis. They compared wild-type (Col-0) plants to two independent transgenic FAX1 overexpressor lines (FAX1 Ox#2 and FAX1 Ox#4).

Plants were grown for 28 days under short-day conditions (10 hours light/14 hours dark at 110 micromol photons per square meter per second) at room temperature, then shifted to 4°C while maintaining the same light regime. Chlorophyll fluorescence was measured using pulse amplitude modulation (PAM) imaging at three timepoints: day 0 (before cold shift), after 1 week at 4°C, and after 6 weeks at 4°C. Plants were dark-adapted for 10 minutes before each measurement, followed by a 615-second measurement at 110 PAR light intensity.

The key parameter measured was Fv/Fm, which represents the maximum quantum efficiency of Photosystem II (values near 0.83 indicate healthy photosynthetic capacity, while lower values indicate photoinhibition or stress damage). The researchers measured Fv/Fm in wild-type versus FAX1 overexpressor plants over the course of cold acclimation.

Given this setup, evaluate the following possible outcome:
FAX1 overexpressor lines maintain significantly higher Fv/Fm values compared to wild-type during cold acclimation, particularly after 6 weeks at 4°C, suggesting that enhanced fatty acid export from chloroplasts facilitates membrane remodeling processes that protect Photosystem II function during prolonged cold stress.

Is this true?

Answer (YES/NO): NO